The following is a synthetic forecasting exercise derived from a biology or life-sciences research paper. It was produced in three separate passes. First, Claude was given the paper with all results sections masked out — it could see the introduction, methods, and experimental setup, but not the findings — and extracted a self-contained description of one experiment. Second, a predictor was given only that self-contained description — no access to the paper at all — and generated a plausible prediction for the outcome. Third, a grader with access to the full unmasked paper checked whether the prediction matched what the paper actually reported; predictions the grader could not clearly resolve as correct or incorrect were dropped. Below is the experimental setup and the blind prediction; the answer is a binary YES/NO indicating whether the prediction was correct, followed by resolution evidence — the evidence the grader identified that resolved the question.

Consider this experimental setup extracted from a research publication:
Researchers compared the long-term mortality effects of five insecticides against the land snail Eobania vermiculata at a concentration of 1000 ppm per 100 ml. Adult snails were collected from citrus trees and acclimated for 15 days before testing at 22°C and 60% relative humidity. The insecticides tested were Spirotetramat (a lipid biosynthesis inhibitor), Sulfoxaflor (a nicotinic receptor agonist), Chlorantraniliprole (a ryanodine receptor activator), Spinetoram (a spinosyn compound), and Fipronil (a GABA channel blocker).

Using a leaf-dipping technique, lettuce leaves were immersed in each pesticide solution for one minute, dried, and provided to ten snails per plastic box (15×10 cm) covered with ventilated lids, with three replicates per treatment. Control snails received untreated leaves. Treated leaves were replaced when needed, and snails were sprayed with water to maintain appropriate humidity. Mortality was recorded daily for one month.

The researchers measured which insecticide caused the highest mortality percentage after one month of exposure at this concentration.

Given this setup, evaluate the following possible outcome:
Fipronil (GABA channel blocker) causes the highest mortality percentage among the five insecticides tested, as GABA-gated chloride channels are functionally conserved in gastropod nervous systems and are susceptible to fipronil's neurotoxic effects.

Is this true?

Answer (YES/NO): NO